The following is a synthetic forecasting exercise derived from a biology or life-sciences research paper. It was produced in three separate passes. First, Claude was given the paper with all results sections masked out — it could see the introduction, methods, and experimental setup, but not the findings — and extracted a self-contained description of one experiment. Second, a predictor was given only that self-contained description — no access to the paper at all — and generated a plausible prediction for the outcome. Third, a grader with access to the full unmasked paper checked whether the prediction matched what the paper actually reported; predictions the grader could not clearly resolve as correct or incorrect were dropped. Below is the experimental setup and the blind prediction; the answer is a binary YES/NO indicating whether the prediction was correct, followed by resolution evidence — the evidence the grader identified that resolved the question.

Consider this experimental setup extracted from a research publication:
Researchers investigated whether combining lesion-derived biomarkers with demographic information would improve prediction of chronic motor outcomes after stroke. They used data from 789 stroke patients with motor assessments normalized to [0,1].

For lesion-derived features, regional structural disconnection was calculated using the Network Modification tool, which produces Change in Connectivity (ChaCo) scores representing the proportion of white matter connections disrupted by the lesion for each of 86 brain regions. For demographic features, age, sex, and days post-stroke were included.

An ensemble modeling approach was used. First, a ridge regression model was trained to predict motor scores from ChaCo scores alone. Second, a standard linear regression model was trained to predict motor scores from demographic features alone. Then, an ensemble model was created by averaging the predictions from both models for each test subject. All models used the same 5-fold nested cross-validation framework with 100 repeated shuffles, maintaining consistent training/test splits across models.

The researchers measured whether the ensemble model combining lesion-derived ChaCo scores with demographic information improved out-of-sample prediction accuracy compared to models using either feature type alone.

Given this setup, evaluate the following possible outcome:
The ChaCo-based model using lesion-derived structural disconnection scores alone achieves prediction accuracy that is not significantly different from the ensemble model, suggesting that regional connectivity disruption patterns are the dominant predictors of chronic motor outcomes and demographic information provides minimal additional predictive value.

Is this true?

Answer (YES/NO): NO